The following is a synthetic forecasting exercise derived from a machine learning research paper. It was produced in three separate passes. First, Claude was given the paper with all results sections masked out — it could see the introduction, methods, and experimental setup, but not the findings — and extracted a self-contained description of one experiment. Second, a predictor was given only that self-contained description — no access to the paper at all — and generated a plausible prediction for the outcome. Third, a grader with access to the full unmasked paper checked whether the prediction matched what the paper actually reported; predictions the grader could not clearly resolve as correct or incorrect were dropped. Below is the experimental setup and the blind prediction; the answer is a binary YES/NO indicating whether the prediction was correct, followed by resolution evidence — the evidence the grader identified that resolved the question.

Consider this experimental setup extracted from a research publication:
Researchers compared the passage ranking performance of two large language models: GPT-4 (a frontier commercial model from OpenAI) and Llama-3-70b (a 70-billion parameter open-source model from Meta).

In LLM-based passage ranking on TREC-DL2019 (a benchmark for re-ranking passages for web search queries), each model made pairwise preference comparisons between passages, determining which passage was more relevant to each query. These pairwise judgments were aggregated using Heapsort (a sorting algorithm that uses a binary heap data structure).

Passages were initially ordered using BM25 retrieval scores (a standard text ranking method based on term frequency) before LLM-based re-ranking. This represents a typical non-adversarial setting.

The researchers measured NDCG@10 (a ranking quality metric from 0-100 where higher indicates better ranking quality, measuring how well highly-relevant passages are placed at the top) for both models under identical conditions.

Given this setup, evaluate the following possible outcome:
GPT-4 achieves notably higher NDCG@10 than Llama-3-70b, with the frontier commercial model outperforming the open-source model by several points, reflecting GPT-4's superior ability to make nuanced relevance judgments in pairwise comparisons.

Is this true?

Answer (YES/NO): NO